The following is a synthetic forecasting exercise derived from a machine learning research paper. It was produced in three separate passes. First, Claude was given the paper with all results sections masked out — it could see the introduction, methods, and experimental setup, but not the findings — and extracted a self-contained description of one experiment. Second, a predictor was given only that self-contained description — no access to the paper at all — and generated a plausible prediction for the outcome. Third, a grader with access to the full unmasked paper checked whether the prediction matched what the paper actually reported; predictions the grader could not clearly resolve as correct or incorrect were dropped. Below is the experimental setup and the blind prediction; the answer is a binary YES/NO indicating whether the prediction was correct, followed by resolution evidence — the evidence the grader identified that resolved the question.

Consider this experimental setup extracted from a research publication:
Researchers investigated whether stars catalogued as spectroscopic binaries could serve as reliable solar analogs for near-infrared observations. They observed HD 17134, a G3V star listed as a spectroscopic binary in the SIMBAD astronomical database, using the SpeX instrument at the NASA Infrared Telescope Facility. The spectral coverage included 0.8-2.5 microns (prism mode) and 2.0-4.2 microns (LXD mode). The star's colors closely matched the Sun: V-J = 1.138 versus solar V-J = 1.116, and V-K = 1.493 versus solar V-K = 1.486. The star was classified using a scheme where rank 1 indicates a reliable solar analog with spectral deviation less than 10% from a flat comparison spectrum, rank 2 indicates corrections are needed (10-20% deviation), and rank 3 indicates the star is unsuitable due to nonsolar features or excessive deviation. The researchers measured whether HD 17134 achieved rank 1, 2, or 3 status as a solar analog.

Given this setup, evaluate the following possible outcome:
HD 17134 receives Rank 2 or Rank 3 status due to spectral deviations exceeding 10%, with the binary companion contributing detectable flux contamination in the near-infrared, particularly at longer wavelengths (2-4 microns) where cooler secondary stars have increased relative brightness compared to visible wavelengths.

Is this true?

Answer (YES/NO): NO